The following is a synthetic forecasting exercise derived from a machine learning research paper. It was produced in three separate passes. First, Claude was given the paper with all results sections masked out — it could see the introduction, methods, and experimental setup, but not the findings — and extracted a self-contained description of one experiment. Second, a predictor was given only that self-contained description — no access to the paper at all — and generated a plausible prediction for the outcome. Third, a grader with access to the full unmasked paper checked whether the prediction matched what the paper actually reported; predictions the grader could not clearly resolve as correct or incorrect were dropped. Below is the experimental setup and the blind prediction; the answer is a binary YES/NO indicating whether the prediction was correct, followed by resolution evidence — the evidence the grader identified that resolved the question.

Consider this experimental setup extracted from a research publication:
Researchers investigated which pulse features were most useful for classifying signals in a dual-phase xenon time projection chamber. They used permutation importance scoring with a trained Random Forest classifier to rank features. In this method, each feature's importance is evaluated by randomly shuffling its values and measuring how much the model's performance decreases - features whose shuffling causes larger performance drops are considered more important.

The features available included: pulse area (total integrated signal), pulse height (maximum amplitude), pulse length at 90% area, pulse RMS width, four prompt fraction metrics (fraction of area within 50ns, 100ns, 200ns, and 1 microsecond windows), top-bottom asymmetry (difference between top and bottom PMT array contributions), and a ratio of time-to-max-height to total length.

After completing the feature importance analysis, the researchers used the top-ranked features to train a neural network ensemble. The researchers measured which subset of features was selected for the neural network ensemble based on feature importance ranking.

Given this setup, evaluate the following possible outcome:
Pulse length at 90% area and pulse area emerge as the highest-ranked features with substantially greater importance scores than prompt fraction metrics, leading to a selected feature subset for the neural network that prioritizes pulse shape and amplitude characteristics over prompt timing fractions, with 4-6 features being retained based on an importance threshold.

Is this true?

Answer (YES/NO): YES